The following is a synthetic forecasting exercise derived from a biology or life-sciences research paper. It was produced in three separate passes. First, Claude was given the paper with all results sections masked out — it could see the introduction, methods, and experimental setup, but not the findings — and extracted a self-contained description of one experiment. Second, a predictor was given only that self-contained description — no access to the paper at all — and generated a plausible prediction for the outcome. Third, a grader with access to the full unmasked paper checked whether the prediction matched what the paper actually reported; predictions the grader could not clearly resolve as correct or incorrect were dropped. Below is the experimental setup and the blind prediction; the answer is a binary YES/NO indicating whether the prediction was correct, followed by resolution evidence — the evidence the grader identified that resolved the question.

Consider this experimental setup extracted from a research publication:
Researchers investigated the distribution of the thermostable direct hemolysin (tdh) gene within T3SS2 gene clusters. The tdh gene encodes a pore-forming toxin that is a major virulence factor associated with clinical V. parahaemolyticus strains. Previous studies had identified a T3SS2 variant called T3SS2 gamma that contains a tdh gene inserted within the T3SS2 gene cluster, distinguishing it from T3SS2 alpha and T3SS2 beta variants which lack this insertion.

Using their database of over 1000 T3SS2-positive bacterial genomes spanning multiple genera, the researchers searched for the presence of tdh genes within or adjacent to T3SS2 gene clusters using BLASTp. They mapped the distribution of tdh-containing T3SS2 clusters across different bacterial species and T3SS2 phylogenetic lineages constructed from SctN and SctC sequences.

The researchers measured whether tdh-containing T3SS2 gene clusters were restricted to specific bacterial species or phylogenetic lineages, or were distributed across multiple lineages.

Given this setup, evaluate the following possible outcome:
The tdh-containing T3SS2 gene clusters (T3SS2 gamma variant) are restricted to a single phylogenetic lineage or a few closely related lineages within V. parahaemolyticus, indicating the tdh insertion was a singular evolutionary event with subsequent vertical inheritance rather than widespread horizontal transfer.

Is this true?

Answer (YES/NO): NO